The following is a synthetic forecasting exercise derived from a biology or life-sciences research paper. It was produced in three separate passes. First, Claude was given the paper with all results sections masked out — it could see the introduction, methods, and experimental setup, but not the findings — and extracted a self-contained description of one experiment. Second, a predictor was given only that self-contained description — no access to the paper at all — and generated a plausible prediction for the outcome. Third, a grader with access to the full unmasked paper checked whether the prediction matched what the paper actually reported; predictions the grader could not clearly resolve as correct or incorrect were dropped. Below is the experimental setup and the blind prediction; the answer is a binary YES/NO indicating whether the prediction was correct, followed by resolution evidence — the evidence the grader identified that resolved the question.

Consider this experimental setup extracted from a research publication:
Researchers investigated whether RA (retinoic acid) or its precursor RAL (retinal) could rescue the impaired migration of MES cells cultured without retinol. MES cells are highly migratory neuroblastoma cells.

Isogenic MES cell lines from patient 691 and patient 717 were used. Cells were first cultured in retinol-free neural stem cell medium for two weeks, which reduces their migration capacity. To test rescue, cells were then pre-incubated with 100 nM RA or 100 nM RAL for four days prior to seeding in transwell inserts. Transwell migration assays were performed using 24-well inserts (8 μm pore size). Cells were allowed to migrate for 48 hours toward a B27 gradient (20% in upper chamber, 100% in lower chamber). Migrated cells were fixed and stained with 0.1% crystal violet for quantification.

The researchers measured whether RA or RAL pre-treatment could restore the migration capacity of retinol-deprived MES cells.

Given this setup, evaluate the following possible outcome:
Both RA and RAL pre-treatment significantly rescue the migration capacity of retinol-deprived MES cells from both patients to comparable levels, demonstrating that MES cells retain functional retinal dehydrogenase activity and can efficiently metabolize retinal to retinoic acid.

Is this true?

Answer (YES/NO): YES